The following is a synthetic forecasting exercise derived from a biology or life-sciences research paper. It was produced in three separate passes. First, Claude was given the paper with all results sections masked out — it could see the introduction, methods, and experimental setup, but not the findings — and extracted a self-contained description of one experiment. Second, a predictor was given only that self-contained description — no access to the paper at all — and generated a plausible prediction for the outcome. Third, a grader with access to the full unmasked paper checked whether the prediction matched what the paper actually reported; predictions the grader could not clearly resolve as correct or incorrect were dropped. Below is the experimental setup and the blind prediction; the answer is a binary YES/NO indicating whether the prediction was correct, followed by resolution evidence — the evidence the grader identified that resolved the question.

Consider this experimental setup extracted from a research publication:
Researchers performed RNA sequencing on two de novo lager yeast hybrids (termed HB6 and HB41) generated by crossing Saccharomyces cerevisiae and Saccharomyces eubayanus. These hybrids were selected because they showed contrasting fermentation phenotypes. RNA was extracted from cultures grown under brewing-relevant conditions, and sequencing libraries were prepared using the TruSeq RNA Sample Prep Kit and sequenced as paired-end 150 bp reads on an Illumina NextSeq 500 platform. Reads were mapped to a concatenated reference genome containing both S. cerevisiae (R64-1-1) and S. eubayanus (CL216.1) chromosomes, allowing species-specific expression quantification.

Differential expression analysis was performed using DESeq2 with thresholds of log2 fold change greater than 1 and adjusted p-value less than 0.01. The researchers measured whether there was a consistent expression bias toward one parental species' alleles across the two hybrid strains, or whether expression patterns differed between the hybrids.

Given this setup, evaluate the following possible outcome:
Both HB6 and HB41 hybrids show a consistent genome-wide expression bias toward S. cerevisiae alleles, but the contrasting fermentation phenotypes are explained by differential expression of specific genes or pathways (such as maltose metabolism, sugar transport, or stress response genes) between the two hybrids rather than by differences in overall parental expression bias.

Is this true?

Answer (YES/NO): NO